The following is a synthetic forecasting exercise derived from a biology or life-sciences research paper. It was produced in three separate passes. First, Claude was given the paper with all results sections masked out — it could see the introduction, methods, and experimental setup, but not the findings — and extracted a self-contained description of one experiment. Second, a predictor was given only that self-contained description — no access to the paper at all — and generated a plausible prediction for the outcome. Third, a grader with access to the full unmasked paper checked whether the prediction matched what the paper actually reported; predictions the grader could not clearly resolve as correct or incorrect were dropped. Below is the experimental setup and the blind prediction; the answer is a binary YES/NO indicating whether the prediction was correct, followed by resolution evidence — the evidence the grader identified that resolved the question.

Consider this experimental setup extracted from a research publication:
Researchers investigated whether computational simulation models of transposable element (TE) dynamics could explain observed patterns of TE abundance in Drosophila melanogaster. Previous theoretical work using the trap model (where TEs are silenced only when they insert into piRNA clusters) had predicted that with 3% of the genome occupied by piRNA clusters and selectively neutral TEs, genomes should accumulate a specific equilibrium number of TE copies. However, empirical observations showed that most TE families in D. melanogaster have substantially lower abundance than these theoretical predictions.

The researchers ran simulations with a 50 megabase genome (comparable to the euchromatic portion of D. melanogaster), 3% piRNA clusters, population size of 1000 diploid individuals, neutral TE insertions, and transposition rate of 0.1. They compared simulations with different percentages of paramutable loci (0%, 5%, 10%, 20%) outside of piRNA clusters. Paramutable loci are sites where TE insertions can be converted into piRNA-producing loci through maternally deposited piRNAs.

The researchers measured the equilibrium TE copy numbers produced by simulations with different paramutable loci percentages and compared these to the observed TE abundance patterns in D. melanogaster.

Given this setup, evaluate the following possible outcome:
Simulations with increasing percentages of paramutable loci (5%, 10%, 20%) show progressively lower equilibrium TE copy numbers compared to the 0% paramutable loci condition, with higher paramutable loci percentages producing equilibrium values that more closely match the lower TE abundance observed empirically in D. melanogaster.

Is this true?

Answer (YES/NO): YES